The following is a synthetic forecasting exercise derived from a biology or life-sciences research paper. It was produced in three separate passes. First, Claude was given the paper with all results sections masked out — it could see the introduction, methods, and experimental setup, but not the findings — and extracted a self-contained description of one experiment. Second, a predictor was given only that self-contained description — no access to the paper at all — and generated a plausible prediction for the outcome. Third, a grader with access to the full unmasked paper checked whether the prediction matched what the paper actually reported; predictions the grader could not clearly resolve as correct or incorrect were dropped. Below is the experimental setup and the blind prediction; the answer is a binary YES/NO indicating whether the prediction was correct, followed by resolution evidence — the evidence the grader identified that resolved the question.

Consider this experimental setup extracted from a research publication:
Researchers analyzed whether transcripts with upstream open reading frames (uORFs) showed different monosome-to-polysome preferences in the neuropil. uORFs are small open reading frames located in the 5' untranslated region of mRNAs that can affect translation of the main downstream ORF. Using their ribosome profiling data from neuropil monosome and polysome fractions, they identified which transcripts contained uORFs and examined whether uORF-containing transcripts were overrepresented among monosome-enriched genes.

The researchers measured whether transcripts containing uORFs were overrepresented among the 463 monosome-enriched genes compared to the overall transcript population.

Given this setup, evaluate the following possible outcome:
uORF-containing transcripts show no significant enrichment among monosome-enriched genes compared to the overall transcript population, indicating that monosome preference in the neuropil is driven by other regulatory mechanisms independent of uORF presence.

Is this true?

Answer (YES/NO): NO